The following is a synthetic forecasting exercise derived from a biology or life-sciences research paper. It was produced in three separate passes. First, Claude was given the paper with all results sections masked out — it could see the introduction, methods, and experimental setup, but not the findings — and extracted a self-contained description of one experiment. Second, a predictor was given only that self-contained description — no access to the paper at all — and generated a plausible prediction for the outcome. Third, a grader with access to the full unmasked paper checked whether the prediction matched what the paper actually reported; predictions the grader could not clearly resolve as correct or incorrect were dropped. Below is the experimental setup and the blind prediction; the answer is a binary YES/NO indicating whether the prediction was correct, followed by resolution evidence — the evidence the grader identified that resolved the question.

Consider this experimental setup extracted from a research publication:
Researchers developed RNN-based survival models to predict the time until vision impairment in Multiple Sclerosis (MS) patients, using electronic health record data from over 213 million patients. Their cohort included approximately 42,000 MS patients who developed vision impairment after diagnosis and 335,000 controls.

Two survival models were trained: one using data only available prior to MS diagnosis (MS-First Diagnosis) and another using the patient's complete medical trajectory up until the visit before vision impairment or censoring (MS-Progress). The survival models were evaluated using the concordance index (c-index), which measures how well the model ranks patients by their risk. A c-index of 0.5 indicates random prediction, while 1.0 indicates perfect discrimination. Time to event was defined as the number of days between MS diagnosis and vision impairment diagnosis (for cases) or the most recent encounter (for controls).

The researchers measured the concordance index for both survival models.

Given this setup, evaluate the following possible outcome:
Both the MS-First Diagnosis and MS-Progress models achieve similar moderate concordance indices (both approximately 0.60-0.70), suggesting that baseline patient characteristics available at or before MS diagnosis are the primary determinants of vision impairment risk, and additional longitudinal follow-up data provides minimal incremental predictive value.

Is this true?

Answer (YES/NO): NO